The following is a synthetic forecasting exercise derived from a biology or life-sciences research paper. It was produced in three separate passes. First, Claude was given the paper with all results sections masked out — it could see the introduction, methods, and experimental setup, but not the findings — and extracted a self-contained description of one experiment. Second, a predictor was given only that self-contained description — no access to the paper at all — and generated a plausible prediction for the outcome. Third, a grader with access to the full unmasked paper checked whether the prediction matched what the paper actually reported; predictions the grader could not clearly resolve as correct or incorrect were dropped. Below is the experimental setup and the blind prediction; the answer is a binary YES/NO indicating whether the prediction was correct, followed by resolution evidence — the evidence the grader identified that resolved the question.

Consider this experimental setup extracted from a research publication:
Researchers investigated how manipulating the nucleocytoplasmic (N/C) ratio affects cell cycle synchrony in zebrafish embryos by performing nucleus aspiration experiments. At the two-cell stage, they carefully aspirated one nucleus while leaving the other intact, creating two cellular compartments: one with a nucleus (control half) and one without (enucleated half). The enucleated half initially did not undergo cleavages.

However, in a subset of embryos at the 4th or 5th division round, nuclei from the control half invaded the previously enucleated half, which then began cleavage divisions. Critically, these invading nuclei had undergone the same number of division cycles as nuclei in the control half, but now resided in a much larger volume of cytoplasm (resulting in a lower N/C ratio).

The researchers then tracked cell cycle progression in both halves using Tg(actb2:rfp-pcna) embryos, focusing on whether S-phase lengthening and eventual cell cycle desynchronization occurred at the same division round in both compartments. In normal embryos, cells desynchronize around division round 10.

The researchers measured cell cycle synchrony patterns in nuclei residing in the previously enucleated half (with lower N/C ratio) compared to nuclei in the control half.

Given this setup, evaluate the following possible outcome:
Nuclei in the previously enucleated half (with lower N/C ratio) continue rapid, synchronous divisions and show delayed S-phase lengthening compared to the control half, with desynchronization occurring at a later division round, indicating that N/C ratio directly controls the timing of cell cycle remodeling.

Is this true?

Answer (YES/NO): YES